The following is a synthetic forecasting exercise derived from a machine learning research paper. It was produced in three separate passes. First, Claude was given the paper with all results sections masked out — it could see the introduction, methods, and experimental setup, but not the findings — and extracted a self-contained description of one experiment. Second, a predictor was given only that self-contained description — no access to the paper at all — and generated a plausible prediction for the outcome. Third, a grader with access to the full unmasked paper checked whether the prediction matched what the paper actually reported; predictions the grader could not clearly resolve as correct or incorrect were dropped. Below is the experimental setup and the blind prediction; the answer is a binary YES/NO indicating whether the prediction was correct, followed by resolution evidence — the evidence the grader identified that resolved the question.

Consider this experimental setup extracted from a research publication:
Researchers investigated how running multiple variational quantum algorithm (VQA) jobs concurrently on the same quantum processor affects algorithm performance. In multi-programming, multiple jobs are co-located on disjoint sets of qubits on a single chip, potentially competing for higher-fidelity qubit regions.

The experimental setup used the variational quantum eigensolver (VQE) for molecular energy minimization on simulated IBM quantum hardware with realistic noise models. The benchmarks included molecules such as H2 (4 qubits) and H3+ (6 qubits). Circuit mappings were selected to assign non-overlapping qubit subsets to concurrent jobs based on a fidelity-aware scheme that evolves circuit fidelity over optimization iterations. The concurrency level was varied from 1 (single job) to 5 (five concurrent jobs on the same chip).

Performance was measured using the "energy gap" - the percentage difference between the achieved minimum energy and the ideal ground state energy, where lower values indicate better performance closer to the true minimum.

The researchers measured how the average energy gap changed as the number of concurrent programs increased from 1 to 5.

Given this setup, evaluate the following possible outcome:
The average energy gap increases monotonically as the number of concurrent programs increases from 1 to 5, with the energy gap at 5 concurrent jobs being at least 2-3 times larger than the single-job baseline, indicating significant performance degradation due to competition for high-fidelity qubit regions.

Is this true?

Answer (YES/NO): NO